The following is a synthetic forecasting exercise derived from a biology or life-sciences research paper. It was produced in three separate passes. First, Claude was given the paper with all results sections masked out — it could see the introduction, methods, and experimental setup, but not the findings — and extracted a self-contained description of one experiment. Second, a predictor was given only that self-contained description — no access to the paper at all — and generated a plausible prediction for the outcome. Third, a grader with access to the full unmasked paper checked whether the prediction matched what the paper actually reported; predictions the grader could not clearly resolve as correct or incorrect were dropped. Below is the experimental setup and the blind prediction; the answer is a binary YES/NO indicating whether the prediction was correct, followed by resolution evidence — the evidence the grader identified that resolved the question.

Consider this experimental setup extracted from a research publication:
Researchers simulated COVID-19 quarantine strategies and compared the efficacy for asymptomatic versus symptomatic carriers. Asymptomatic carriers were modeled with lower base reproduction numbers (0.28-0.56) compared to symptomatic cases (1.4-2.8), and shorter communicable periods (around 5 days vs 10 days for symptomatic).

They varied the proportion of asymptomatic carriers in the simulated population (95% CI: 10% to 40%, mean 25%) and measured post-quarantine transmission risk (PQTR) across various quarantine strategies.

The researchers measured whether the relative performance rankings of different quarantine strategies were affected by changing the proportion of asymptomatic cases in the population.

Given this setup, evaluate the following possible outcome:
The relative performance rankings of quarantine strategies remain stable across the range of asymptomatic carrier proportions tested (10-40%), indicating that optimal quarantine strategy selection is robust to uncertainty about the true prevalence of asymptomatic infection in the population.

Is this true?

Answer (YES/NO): YES